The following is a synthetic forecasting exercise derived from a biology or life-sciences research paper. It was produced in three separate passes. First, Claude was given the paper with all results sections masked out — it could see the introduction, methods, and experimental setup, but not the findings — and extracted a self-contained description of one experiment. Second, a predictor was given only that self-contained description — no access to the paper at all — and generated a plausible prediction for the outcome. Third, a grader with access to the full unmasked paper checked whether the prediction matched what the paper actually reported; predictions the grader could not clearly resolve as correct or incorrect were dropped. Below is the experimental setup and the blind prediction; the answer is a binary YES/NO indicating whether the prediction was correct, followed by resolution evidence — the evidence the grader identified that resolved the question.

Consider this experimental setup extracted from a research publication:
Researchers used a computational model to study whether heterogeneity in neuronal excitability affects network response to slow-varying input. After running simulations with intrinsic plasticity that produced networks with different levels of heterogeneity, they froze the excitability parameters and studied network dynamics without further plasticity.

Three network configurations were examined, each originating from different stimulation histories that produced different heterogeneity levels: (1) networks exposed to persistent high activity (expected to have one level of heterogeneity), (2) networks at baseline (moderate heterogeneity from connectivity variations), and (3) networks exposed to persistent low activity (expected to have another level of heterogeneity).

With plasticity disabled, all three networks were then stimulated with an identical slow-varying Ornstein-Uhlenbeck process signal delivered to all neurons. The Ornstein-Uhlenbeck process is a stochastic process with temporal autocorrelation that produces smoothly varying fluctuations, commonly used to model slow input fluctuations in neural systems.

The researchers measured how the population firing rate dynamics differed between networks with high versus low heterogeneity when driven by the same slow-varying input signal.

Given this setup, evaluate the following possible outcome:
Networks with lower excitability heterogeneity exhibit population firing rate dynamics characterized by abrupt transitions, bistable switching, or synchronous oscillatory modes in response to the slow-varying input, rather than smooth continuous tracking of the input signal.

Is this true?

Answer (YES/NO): YES